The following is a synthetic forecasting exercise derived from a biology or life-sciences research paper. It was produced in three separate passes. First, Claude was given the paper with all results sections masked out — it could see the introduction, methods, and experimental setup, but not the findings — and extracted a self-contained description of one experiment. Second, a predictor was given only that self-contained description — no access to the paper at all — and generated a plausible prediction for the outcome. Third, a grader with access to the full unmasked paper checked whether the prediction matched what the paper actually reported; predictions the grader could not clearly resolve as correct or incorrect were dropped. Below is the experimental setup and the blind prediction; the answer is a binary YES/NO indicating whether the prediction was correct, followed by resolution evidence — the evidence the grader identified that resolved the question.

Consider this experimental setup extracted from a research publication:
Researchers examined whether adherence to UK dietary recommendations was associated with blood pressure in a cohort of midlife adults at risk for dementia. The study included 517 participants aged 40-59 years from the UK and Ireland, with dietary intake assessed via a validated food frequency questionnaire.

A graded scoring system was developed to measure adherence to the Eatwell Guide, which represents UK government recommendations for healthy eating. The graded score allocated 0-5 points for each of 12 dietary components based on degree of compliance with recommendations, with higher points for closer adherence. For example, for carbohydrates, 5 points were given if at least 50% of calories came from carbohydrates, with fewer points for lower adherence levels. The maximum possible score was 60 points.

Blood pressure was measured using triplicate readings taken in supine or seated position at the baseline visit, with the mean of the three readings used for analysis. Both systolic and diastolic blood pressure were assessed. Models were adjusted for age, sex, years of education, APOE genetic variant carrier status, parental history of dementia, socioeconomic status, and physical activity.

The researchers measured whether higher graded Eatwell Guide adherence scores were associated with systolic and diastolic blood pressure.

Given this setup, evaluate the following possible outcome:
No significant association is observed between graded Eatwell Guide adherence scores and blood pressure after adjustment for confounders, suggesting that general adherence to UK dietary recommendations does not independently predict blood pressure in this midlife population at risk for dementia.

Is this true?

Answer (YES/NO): NO